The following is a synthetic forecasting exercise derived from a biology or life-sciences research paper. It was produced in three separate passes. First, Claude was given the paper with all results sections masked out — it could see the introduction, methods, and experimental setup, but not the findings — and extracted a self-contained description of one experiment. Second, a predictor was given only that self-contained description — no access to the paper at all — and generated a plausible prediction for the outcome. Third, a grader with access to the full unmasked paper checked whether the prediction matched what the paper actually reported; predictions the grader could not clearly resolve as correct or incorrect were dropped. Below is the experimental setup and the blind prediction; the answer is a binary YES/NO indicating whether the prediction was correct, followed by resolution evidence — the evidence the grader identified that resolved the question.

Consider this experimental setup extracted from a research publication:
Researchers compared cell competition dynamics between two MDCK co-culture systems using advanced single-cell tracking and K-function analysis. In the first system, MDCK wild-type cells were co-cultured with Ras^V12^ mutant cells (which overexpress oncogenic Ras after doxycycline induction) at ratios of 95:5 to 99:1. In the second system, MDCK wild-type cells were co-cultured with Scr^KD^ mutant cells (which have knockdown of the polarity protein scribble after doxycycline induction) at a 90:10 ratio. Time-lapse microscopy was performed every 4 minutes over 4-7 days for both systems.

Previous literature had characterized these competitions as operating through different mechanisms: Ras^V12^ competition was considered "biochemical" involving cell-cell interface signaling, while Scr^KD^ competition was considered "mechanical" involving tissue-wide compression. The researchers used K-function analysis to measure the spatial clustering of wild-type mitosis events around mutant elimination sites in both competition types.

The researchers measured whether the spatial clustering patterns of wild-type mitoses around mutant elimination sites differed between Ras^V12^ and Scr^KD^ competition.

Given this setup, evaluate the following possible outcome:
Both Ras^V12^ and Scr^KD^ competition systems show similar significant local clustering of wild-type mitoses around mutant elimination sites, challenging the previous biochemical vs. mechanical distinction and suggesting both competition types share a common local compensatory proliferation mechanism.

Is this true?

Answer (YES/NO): NO